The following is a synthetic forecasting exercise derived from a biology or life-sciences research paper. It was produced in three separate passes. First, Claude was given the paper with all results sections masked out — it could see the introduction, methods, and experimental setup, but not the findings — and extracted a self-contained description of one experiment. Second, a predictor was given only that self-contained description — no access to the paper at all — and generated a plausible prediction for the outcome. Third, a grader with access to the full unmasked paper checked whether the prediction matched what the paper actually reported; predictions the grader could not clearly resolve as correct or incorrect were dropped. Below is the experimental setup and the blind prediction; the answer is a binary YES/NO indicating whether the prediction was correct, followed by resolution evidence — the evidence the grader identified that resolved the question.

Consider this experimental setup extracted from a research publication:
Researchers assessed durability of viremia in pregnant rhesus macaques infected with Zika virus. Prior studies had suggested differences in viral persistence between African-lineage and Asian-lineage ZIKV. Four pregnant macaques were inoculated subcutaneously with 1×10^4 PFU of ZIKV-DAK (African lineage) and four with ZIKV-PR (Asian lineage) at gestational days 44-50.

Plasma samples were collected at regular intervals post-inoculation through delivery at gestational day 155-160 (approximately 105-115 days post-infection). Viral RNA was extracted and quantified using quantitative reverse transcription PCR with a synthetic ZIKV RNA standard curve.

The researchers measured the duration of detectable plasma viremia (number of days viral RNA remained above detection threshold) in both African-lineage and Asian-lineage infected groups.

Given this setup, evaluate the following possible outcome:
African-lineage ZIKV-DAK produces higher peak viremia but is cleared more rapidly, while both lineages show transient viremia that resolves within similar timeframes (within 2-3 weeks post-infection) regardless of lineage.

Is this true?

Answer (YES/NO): NO